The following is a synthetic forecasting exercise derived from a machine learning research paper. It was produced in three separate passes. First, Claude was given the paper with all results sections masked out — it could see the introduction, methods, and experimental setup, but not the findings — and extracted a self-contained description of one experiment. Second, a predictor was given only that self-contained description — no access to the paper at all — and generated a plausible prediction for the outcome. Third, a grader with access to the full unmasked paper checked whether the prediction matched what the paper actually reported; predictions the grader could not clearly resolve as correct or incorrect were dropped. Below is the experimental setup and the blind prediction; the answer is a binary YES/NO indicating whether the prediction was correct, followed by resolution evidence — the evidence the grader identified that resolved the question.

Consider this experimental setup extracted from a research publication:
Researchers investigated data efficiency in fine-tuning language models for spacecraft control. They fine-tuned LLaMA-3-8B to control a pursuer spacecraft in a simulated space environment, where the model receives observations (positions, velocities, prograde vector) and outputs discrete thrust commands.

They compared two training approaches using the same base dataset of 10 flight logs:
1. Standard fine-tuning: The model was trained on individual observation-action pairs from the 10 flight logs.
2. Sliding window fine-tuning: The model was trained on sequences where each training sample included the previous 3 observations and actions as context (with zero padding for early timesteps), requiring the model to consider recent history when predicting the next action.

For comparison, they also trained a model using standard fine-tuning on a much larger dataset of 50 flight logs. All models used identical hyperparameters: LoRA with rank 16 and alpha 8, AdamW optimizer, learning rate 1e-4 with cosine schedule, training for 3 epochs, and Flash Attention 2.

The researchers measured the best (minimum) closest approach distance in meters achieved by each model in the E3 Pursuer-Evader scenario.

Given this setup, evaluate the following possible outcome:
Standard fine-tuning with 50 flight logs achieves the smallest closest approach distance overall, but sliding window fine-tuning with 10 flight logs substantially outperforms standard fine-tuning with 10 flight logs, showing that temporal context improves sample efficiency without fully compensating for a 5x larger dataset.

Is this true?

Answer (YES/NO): YES